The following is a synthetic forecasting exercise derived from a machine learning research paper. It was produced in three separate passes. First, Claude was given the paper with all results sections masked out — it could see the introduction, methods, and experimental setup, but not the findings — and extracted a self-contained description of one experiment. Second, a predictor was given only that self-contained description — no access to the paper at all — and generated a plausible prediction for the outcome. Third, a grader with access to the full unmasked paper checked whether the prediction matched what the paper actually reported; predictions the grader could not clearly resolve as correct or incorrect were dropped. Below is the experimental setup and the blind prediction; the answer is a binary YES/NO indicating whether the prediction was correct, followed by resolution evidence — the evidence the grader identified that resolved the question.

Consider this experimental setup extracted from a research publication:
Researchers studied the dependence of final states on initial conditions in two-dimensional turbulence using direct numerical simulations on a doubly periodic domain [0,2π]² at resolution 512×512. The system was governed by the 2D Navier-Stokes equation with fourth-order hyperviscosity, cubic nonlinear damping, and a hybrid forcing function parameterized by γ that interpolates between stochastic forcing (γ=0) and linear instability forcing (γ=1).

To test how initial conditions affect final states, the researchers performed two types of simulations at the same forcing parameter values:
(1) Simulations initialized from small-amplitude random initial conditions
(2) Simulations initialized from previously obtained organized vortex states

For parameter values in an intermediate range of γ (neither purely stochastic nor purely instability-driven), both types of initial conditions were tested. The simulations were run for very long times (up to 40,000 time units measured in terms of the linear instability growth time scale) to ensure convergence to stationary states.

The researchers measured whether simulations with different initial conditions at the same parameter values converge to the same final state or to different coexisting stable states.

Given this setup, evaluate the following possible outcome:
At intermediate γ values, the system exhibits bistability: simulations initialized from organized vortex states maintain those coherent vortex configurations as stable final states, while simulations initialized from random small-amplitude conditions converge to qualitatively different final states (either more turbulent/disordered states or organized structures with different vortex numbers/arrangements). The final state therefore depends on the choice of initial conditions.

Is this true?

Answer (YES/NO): YES